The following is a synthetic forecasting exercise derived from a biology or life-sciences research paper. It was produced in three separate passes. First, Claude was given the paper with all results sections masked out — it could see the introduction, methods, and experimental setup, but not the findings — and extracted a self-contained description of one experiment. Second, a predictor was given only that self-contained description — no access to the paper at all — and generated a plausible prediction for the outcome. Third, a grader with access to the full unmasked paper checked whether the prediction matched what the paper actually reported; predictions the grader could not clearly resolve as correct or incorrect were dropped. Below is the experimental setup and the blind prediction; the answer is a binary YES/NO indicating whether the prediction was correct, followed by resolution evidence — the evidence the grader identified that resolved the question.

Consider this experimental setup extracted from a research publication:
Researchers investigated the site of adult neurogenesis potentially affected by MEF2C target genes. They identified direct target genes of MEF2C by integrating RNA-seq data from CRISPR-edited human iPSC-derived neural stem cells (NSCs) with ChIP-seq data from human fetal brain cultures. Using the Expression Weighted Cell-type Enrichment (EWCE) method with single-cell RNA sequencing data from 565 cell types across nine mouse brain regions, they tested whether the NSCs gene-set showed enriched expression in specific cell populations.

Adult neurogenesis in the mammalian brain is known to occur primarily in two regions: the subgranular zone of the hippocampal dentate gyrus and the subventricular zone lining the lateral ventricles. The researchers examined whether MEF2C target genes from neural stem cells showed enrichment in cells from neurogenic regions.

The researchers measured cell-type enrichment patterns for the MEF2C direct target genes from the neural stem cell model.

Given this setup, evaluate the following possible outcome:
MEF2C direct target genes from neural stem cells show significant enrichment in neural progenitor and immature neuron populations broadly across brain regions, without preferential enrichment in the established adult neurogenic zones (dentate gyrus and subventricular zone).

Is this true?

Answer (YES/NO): NO